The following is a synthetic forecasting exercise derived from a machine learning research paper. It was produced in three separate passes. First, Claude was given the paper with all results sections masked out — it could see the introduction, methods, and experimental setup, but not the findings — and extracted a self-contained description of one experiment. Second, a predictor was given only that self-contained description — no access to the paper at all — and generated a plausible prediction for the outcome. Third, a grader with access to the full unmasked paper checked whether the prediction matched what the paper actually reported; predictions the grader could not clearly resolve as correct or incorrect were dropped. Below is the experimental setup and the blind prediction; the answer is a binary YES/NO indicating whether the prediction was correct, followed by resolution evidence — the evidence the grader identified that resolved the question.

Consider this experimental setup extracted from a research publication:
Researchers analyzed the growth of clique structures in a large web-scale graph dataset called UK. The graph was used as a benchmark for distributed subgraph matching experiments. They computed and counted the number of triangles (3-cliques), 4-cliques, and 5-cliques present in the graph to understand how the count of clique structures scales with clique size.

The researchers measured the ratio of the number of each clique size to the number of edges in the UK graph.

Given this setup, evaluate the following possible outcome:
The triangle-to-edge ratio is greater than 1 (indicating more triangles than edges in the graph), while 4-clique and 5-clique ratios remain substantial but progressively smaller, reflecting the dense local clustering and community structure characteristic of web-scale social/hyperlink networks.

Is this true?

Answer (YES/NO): NO